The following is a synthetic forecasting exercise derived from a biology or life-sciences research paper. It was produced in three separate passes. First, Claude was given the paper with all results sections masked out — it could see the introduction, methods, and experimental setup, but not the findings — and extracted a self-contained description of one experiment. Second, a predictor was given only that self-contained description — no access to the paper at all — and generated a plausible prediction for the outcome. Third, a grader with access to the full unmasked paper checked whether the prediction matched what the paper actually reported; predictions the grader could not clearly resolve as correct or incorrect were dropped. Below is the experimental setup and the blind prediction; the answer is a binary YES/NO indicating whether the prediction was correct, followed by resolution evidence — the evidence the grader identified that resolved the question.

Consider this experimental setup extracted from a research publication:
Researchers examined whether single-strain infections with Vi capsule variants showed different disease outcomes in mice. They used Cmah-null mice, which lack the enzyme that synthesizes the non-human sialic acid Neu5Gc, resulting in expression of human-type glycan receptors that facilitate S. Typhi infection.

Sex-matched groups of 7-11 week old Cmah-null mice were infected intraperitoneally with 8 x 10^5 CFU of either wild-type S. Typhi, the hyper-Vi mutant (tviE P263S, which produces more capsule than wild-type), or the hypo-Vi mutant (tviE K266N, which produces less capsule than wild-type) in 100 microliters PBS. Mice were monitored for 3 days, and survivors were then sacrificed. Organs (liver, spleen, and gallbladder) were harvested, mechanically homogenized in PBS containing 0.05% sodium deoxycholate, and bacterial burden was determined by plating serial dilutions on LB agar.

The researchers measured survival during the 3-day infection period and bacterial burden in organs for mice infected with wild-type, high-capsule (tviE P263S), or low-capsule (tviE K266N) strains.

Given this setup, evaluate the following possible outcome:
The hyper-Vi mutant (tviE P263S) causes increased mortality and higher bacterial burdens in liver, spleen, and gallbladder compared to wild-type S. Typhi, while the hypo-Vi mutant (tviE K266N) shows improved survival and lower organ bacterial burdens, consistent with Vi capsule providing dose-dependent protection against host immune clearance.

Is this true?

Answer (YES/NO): NO